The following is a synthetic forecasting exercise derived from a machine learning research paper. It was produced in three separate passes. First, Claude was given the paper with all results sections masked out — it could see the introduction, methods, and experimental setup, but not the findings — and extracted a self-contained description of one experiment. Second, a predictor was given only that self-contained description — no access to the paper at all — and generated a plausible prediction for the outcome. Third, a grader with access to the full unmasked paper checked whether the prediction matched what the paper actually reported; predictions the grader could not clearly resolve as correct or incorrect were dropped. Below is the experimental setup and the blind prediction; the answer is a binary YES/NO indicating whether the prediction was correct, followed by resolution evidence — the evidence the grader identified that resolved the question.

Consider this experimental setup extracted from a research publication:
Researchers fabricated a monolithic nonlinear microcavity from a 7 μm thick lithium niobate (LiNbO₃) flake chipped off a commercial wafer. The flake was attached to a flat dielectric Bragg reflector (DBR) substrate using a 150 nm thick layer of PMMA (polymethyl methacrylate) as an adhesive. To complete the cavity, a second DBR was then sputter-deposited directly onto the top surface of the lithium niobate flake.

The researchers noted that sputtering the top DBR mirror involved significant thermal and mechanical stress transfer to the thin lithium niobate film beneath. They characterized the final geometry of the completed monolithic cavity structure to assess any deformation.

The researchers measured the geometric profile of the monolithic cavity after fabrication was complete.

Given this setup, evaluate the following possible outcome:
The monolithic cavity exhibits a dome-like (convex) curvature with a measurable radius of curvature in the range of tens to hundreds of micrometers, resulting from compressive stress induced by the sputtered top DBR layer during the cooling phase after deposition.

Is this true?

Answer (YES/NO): NO